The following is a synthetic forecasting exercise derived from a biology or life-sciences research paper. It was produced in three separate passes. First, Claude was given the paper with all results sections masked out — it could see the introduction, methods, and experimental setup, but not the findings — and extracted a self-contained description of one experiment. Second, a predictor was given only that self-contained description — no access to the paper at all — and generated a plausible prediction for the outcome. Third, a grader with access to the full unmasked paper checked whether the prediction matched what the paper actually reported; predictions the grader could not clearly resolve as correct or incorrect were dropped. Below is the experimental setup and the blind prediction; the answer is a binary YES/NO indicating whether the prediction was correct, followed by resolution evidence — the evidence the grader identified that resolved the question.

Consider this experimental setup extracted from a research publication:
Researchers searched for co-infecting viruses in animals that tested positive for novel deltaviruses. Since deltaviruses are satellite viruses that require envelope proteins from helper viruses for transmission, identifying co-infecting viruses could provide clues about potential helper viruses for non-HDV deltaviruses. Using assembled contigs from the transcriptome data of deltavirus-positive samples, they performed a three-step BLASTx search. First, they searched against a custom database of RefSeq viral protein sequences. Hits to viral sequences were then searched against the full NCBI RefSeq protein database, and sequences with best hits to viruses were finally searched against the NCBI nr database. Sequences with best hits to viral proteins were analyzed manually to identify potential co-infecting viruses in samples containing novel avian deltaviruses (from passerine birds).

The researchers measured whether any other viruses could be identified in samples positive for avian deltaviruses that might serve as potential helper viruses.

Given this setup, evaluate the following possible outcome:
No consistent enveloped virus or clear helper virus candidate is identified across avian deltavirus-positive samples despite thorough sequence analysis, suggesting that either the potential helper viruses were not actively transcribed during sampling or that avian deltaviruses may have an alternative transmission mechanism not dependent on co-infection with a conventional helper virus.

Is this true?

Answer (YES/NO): NO